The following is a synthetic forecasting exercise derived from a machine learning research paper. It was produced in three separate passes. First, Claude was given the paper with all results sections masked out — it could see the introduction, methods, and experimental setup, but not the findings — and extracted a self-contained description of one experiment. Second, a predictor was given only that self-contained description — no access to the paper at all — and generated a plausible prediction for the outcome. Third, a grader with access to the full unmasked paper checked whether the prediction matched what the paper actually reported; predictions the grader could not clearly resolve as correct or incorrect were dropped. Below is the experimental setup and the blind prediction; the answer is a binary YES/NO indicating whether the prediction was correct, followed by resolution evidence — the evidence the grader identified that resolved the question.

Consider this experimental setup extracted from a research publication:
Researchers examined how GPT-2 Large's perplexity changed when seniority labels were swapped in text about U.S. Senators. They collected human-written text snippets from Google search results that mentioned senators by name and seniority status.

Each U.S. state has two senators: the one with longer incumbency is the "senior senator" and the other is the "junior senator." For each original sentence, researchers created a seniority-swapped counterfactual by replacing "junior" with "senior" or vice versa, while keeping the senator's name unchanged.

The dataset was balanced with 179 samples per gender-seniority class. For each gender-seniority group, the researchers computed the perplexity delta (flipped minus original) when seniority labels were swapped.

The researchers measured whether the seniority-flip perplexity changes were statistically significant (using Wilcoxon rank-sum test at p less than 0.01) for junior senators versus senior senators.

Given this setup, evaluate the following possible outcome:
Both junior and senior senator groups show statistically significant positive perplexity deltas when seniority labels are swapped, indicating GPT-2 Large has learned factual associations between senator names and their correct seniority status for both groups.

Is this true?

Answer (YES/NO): NO